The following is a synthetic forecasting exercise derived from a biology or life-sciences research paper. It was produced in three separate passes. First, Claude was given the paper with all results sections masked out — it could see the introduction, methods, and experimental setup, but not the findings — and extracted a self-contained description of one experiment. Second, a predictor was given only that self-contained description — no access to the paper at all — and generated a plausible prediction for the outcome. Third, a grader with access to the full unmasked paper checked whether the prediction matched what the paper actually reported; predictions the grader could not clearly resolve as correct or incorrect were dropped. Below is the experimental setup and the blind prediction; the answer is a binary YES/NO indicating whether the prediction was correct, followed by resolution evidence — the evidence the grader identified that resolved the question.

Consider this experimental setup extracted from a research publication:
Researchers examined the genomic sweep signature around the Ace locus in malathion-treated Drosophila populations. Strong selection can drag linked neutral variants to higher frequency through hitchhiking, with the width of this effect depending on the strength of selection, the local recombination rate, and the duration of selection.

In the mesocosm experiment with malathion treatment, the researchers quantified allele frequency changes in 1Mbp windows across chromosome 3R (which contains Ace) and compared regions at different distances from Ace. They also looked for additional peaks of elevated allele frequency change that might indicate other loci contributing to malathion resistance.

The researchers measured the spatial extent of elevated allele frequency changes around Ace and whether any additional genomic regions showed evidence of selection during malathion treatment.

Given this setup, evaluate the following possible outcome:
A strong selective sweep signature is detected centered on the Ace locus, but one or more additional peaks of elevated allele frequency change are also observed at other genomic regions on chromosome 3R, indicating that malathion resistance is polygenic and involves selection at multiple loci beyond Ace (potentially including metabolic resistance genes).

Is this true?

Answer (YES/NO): NO